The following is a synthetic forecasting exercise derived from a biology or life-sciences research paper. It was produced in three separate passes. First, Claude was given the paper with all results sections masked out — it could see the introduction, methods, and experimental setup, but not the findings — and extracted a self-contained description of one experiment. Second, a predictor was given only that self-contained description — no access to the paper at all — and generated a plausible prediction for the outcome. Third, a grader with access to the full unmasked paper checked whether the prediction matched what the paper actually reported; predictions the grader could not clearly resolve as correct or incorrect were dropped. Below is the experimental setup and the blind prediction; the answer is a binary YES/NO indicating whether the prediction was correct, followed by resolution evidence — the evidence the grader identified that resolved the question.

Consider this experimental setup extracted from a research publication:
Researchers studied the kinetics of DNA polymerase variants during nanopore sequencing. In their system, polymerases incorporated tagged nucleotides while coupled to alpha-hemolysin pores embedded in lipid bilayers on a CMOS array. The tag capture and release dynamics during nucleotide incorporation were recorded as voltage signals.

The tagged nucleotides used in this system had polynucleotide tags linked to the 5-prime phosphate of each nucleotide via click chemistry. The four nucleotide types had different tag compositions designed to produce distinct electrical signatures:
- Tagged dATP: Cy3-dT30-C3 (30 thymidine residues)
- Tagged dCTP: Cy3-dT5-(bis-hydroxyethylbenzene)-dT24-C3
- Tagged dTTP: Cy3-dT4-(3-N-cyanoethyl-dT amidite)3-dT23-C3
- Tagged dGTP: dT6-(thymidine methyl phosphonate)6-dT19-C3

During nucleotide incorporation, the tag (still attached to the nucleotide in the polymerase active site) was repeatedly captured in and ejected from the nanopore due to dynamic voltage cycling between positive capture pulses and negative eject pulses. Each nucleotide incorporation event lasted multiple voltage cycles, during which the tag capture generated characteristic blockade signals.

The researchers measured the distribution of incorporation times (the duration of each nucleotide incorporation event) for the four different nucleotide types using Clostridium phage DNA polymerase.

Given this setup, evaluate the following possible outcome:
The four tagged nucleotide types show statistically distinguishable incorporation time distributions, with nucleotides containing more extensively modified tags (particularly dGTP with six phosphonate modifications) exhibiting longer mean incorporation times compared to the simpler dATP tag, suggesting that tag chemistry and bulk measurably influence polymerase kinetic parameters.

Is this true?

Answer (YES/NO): NO